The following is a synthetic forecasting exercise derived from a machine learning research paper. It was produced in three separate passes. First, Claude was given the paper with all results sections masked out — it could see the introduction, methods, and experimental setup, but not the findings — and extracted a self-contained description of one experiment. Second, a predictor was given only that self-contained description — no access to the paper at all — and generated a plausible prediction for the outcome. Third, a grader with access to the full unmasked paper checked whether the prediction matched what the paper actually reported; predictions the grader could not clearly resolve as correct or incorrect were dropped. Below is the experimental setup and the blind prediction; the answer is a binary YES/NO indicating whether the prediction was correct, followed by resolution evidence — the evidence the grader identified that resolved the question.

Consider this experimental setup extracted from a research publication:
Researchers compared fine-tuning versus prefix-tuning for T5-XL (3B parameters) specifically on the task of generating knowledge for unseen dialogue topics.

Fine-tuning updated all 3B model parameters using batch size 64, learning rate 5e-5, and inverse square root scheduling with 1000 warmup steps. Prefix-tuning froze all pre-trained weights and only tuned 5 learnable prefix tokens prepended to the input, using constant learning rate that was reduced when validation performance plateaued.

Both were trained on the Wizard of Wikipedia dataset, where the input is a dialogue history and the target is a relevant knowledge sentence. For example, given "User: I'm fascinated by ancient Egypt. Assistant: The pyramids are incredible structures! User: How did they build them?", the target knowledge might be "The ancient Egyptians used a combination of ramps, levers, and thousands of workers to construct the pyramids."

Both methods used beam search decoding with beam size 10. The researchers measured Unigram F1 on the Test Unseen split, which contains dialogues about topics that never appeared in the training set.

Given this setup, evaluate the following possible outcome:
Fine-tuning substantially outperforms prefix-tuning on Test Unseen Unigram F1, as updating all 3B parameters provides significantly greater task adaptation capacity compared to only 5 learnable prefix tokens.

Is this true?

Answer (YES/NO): YES